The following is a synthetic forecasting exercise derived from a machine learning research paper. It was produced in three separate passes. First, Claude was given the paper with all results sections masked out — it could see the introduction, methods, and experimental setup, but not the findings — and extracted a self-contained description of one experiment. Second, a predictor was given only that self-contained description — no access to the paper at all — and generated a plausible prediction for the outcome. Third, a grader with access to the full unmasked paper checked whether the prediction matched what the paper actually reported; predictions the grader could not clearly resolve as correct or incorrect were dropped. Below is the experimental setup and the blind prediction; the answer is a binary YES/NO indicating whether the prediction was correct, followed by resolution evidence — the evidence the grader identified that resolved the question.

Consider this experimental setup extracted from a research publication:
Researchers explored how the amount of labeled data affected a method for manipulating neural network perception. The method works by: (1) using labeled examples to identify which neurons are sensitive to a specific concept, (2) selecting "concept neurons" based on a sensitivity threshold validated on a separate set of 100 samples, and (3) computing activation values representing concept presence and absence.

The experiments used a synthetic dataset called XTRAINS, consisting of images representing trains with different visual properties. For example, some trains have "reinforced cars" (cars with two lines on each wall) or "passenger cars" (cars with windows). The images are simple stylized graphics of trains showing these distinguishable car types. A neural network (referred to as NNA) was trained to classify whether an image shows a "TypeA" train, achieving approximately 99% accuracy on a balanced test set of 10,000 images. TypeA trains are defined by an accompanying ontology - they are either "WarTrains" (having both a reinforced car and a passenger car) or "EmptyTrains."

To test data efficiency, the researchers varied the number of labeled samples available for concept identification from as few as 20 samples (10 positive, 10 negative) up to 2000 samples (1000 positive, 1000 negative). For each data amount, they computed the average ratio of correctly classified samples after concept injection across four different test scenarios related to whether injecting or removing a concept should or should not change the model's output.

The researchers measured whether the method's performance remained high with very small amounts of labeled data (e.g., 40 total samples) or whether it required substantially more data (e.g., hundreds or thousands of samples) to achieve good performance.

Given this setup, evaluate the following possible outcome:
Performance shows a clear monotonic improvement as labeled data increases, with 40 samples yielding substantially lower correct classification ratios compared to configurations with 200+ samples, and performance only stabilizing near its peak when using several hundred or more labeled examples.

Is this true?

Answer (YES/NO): NO